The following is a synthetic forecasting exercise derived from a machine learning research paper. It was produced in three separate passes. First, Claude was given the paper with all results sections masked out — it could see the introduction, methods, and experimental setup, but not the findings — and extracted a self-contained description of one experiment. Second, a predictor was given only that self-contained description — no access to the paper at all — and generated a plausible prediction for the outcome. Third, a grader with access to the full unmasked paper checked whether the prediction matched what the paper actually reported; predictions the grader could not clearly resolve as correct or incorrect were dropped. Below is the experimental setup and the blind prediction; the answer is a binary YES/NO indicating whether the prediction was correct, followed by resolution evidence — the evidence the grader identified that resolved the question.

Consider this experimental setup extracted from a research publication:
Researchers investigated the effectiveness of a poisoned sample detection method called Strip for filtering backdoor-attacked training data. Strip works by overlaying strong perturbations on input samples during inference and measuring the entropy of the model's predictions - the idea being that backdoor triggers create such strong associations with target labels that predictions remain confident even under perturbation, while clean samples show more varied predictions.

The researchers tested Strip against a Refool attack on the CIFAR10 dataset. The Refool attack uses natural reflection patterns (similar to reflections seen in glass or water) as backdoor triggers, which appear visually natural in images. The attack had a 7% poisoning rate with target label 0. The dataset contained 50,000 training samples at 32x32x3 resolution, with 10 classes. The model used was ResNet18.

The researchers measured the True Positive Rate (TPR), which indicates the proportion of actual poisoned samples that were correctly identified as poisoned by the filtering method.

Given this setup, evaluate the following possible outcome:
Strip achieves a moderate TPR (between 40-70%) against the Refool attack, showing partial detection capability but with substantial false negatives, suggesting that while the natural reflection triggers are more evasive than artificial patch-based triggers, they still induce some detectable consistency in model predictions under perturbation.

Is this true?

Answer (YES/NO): NO